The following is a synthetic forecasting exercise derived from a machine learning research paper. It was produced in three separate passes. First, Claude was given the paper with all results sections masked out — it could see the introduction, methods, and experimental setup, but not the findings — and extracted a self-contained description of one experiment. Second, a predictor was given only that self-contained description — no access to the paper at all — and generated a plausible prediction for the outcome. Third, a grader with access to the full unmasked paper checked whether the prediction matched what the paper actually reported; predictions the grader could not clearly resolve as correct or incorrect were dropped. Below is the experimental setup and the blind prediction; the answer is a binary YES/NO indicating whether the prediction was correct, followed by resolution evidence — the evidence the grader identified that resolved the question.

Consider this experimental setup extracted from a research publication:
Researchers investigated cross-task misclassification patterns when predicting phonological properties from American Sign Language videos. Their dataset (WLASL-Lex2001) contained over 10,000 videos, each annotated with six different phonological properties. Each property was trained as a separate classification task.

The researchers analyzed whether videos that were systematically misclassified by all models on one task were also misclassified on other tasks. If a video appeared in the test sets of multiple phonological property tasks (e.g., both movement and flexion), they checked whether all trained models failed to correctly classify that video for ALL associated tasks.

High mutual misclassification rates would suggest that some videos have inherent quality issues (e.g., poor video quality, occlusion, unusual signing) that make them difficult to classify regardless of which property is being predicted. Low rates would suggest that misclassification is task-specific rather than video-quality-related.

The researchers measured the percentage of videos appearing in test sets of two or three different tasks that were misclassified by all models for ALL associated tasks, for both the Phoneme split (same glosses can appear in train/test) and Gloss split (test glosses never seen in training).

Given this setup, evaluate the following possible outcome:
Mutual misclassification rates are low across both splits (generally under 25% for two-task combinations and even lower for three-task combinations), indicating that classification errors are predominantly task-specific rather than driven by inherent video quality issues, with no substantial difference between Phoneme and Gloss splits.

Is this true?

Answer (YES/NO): YES